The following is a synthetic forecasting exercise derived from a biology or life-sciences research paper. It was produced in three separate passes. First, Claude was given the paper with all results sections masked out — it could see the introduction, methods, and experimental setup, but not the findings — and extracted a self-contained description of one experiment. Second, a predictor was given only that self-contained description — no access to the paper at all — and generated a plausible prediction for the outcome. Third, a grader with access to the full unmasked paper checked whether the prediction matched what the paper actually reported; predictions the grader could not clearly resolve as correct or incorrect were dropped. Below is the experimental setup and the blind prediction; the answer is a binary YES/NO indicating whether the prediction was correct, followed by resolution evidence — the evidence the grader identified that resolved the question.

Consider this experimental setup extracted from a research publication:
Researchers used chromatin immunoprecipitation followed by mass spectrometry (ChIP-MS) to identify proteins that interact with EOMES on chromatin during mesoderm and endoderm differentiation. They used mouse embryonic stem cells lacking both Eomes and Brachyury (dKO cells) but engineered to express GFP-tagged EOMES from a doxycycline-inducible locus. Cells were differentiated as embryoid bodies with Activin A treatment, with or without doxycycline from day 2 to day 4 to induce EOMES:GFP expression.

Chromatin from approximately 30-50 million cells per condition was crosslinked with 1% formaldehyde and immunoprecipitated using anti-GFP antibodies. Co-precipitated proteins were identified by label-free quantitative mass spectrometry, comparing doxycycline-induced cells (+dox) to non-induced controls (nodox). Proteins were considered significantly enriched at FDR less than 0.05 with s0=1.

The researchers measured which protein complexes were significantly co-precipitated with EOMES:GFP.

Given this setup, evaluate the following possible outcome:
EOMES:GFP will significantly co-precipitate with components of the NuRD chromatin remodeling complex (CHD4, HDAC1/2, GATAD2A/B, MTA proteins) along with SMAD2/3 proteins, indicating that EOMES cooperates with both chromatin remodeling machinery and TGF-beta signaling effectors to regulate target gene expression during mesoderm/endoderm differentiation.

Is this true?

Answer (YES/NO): NO